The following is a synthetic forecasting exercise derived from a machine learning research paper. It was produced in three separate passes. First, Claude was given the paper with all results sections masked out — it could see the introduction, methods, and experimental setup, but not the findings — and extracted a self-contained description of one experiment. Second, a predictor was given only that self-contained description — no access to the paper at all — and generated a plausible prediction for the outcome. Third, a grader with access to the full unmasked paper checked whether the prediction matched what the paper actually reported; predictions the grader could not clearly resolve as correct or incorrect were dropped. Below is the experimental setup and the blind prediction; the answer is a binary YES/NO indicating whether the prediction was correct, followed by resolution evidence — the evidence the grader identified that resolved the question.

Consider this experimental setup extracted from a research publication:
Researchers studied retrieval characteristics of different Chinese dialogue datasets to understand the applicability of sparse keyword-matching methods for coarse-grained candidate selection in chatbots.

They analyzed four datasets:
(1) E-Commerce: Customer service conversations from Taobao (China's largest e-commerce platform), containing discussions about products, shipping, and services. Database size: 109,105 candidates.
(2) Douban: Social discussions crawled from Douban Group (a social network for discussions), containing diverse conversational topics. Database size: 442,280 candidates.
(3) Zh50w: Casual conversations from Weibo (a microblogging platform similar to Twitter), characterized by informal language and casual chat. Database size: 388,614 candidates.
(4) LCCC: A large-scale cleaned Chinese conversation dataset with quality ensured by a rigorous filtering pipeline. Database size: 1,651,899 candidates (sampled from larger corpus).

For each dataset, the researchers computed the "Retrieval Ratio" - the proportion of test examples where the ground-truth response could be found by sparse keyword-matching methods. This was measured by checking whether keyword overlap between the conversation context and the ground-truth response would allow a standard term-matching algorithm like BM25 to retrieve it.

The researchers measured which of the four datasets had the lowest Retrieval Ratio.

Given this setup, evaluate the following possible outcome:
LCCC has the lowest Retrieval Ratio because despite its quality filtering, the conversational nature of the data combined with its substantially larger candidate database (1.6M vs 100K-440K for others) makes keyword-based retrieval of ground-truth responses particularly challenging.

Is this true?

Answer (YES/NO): NO